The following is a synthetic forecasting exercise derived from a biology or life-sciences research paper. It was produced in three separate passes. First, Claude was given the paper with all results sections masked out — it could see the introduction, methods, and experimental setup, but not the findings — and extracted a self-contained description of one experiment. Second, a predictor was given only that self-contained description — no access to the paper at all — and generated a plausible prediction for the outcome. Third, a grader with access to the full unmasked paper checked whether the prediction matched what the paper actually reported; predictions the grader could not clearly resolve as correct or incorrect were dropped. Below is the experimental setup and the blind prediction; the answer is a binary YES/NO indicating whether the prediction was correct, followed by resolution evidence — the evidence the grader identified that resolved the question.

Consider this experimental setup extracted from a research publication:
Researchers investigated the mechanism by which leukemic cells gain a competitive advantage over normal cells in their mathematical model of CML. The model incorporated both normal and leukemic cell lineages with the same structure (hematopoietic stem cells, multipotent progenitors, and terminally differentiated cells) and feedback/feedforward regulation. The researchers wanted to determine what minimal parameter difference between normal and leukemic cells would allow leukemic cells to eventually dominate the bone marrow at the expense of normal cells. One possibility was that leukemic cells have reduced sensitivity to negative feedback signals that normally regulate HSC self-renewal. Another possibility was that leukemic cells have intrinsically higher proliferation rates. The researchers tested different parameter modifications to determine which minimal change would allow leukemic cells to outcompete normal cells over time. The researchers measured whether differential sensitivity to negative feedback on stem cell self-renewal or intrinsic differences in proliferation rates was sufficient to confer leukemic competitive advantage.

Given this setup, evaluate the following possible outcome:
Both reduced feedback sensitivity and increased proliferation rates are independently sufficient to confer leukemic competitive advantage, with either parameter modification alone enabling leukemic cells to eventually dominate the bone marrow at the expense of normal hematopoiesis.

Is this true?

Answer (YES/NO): NO